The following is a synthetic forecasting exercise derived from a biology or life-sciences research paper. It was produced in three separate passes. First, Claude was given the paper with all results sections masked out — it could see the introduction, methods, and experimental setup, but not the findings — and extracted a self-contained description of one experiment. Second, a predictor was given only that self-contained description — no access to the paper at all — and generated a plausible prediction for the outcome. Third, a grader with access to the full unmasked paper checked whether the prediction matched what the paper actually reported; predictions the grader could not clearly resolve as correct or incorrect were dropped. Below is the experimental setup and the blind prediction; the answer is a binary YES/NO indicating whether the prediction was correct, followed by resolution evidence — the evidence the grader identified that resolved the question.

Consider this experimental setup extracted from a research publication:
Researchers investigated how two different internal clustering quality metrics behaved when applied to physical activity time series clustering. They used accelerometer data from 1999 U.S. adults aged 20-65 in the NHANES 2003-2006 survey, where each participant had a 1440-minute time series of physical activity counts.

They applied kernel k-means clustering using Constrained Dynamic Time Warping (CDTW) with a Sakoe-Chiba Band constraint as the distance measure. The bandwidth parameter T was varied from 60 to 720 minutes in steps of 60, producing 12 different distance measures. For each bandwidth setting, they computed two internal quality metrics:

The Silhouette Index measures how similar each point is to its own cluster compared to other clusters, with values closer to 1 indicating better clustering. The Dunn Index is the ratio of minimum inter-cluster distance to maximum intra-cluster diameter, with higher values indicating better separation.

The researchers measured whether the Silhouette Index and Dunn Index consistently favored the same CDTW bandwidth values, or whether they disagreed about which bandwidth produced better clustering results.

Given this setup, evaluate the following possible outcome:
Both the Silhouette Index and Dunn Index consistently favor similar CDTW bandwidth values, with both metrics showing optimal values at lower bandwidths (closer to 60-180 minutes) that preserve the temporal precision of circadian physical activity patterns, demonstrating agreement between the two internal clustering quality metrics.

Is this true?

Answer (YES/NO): NO